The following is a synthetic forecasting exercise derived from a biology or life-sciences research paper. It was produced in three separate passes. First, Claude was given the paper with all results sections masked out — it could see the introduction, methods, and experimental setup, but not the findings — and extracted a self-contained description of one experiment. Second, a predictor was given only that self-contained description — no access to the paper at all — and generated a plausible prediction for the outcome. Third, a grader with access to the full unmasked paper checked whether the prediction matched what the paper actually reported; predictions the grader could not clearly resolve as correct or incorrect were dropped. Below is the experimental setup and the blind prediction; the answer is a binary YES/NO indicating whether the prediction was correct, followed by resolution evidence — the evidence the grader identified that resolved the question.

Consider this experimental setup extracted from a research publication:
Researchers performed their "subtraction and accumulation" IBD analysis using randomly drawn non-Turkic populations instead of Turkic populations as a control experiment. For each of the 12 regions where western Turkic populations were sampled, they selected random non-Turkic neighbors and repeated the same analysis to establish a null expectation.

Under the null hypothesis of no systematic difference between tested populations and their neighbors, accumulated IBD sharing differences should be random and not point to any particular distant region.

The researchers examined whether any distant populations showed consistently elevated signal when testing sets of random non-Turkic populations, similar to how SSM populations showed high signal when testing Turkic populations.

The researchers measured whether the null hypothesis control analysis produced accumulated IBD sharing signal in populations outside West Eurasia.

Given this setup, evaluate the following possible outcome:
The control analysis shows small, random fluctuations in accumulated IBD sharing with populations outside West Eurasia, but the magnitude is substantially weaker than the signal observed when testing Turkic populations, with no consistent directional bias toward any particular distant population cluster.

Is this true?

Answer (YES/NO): NO